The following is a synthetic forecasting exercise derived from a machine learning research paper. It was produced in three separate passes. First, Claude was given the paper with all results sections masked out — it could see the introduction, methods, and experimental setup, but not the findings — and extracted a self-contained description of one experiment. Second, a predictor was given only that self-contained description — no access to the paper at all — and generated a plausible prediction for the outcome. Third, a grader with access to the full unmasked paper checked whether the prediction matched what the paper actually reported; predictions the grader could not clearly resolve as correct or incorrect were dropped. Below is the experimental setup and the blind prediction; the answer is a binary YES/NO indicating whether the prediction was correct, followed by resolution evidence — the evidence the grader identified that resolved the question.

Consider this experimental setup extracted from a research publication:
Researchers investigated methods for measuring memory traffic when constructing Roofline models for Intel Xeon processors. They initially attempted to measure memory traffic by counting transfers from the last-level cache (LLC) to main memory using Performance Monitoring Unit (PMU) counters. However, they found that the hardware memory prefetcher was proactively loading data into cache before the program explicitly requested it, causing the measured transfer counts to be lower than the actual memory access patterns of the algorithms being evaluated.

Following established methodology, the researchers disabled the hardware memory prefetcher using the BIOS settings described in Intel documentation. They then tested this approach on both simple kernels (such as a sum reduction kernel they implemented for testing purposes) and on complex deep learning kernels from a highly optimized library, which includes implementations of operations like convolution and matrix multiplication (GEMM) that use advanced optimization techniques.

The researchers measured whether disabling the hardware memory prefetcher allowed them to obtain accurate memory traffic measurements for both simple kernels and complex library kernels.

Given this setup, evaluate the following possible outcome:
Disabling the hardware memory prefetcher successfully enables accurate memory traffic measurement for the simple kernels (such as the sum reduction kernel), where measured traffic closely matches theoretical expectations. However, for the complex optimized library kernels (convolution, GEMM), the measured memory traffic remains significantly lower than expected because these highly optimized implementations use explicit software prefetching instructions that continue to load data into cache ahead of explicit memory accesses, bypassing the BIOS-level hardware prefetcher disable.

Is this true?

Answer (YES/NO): YES